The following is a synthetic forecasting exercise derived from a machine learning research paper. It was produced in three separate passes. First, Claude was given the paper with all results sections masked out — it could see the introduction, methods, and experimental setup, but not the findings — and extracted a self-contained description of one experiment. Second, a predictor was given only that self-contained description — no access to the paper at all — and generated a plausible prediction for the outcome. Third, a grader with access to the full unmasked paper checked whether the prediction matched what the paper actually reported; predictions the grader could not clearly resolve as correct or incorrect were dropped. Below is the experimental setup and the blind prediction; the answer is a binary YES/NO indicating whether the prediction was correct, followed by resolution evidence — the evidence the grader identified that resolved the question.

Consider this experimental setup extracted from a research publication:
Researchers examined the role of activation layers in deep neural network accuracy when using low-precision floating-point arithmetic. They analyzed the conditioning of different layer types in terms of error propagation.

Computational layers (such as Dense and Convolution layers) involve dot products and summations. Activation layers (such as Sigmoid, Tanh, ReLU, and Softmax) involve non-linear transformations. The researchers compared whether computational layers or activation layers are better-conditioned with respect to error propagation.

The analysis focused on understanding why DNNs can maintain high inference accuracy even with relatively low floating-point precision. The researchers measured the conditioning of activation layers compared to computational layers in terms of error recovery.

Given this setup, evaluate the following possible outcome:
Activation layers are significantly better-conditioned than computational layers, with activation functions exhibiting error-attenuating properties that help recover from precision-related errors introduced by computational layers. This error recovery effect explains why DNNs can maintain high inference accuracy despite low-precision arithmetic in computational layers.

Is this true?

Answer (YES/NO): YES